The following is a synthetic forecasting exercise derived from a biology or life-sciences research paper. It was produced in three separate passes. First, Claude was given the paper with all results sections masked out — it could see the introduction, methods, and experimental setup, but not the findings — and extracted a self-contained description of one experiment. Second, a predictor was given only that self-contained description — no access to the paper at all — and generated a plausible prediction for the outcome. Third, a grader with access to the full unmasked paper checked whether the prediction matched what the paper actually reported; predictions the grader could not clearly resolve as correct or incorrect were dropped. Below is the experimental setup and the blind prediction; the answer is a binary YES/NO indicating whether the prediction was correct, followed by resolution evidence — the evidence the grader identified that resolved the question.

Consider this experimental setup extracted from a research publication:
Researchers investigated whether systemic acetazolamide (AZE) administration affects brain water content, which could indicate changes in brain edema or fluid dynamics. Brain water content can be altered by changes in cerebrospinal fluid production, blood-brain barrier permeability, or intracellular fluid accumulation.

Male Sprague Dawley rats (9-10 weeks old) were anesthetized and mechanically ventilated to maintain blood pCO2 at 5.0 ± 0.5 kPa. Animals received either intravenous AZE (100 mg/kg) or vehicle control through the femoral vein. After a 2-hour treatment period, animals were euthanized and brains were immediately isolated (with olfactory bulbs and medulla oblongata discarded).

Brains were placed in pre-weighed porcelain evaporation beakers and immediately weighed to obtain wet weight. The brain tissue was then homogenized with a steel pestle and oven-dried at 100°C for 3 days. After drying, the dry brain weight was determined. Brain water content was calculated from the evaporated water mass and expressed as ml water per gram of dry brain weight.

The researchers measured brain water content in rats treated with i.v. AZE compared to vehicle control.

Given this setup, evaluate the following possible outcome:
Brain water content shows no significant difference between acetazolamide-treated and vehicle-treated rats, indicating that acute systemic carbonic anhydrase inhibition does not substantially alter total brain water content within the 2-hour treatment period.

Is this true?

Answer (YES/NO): NO